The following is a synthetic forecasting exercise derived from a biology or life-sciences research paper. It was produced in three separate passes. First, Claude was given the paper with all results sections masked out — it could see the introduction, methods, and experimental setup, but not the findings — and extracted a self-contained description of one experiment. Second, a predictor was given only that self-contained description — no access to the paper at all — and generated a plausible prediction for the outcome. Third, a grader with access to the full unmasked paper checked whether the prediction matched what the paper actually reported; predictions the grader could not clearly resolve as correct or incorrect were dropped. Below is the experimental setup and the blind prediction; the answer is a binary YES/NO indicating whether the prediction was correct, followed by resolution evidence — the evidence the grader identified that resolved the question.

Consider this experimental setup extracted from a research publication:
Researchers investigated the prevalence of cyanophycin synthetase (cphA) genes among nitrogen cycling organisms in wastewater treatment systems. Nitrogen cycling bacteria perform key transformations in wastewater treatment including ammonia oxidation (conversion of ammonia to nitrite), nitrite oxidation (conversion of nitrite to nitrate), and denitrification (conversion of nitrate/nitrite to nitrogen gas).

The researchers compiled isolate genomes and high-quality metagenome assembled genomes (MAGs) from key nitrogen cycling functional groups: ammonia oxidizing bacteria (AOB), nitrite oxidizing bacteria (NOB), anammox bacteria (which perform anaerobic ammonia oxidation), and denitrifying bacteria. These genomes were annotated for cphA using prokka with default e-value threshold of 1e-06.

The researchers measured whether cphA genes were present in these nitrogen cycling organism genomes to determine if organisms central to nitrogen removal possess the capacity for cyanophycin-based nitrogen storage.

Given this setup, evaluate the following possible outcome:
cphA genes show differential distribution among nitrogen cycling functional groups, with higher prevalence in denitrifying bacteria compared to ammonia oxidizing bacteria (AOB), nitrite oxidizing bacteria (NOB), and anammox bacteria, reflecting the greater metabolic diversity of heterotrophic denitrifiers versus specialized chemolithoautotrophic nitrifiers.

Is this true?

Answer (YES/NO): NO